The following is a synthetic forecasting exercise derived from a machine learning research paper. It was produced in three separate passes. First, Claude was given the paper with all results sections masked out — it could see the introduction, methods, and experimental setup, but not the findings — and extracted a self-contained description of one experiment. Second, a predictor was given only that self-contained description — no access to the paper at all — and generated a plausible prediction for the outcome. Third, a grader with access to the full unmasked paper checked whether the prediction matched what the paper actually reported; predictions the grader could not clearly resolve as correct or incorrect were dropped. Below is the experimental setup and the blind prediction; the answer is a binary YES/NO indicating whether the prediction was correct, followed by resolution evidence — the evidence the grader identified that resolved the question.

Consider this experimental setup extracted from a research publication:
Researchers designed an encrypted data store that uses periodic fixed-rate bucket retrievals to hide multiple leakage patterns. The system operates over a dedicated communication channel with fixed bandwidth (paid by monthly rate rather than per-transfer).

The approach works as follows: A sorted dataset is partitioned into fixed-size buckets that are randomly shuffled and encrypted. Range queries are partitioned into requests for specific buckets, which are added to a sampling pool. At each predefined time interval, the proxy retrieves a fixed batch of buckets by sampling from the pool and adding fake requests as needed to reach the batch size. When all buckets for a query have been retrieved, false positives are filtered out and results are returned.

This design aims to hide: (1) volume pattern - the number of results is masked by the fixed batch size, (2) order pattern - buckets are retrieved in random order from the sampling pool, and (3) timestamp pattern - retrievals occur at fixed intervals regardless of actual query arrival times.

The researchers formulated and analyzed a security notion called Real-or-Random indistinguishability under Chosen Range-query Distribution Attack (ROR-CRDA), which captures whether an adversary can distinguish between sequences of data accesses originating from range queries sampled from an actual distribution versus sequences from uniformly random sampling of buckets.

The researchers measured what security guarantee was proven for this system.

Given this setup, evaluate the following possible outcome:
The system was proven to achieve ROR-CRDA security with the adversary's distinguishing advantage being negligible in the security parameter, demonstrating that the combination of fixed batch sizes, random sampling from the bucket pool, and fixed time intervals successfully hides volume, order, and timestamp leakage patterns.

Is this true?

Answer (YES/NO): YES